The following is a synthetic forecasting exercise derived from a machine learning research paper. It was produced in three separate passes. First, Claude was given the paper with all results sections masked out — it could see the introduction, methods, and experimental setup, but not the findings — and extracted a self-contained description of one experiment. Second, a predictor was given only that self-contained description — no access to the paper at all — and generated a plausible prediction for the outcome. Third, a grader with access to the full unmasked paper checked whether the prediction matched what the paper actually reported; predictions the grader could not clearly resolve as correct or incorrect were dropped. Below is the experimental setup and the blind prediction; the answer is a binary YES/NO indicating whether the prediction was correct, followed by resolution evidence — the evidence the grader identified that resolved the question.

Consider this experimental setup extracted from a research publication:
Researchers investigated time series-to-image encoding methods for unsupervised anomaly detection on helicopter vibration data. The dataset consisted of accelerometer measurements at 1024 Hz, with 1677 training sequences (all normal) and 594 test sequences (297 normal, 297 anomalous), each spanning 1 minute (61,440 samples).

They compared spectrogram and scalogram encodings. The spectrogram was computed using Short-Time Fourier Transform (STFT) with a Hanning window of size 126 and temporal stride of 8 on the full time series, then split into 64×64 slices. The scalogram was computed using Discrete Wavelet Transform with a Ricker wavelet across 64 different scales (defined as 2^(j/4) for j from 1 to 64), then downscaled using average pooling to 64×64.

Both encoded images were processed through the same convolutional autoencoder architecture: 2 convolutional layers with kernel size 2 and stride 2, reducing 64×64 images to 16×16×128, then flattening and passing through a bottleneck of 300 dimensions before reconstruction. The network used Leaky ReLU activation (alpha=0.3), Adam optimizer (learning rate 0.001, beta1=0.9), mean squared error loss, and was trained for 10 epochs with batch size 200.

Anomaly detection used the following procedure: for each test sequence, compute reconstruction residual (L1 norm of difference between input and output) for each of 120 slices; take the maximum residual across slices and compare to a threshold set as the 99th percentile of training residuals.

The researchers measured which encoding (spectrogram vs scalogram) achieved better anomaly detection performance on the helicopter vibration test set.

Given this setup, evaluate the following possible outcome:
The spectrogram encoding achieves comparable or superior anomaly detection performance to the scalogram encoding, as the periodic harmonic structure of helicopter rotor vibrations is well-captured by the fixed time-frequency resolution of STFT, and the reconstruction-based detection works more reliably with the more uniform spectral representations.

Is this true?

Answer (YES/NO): NO